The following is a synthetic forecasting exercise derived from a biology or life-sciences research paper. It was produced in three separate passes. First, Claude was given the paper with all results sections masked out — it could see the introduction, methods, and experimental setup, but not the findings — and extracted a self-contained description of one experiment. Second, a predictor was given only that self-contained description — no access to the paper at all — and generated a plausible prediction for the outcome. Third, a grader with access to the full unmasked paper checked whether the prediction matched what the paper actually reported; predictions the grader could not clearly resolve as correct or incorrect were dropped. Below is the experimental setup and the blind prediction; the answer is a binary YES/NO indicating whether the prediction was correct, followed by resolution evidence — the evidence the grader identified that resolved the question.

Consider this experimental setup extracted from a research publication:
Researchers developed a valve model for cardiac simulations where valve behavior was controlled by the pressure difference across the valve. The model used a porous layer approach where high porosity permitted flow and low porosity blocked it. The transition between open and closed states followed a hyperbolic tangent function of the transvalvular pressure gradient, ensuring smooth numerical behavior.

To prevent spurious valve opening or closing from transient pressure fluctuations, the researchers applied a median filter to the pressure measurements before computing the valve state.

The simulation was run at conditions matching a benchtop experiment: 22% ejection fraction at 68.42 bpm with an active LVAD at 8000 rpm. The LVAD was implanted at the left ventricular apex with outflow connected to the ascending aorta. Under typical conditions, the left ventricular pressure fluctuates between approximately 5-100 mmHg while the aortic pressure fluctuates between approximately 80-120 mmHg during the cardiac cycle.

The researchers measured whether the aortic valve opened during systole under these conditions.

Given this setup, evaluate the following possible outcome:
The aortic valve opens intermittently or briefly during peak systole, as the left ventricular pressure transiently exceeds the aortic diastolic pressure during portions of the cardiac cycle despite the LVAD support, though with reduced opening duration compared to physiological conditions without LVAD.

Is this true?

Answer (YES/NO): YES